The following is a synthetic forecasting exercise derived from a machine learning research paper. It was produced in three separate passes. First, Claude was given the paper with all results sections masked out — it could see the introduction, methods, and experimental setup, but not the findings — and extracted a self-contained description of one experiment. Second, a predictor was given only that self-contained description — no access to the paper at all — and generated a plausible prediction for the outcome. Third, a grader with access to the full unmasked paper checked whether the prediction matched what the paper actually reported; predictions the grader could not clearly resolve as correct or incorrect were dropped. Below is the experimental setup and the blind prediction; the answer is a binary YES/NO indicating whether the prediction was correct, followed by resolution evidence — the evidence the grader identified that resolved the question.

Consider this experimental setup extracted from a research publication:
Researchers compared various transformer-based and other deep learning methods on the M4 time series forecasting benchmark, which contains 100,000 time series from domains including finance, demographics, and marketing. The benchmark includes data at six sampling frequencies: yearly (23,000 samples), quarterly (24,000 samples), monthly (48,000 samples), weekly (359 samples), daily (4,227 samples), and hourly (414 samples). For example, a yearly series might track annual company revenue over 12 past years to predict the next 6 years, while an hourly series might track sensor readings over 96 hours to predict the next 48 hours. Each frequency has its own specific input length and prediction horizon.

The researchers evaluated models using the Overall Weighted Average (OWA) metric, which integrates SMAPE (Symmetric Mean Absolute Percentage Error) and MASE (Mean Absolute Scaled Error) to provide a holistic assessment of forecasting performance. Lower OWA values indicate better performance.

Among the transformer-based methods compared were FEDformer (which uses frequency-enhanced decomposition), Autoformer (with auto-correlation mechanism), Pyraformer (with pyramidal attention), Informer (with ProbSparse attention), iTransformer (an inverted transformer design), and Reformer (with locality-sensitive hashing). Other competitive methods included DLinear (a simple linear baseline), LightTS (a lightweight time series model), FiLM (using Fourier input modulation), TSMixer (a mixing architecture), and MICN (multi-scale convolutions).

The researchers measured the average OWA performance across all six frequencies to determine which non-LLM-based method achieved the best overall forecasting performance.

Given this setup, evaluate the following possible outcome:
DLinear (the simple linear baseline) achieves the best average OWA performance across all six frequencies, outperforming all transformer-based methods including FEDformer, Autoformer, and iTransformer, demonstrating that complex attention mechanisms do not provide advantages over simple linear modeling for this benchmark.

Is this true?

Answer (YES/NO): NO